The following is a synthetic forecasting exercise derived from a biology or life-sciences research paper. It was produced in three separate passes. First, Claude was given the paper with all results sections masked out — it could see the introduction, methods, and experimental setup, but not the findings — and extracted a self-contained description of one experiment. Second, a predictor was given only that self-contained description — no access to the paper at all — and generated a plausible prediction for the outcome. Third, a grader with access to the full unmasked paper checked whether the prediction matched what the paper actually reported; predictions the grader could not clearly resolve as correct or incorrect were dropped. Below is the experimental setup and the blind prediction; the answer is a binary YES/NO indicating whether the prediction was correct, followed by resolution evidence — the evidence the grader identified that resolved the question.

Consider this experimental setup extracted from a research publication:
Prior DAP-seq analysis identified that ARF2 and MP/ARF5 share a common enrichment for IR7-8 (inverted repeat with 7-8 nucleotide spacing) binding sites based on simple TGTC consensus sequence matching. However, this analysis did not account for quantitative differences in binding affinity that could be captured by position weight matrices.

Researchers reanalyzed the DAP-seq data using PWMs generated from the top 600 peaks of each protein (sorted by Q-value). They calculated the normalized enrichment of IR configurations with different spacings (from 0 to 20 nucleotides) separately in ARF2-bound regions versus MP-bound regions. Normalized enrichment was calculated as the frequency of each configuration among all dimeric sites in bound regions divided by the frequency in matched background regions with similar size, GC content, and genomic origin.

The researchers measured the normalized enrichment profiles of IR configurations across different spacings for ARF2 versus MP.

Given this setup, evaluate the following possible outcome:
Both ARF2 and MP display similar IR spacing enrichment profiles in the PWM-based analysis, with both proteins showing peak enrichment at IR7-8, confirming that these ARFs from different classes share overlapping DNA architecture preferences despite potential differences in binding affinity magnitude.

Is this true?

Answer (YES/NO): NO